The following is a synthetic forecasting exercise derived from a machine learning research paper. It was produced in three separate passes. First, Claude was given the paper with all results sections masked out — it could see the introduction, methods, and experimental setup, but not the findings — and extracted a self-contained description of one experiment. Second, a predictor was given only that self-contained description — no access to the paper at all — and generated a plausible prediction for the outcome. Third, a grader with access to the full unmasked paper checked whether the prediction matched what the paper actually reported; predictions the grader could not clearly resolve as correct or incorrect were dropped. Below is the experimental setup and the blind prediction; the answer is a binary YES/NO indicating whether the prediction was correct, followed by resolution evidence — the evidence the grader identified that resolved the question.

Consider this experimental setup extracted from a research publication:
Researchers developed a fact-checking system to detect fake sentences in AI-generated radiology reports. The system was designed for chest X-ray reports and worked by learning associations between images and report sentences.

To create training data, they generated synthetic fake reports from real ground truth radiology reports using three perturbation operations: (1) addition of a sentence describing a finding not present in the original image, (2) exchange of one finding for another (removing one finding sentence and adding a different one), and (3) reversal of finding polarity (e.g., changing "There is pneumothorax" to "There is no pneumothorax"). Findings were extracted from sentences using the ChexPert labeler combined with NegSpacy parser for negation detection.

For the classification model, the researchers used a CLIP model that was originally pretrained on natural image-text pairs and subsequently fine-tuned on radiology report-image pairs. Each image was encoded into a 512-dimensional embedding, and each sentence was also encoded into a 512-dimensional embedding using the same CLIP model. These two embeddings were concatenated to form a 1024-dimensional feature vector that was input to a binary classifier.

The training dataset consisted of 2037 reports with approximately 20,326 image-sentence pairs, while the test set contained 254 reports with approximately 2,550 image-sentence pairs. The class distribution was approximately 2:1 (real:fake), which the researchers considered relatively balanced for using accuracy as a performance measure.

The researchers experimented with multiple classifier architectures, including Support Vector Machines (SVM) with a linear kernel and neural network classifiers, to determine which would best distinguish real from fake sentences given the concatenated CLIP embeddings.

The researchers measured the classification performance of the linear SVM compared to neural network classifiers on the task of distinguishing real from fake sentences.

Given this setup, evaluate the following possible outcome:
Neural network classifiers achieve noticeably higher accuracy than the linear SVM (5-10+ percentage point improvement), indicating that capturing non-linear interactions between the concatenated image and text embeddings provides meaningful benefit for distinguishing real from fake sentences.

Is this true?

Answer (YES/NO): NO